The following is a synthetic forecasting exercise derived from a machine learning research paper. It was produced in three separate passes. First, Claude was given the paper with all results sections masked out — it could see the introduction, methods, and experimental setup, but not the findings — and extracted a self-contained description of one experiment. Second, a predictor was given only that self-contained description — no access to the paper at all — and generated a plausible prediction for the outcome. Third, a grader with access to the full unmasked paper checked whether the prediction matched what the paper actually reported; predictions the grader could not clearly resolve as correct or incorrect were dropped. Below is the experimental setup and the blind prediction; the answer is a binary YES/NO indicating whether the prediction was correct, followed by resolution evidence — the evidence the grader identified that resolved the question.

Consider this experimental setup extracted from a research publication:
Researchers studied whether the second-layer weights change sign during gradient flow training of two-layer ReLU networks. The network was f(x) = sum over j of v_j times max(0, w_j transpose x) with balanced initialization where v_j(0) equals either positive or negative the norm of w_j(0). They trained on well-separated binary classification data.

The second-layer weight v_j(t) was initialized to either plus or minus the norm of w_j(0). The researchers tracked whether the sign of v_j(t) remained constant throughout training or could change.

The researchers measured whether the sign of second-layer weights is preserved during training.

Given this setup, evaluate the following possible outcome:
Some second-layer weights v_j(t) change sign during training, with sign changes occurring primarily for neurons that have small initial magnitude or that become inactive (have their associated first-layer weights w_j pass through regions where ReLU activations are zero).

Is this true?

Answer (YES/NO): NO